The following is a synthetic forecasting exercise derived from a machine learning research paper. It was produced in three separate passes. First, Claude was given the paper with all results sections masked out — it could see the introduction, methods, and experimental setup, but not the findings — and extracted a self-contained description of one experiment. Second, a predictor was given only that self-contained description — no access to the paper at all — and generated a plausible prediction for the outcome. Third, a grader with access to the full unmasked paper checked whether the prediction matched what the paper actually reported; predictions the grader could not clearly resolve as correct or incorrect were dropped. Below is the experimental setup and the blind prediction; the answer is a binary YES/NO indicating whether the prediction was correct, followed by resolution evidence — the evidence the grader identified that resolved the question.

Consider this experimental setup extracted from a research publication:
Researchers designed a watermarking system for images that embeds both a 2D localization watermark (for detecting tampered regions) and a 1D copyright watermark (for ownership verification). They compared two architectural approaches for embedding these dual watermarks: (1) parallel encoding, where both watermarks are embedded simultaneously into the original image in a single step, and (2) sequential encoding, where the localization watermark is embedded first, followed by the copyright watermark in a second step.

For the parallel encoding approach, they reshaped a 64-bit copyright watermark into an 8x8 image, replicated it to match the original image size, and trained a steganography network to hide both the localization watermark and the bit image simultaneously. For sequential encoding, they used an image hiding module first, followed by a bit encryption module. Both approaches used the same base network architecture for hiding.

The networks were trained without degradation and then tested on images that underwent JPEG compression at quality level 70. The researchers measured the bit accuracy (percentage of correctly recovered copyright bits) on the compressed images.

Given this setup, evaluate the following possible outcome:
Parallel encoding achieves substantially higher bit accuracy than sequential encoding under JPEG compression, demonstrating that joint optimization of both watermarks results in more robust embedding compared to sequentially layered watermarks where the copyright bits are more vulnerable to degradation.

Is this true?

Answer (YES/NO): NO